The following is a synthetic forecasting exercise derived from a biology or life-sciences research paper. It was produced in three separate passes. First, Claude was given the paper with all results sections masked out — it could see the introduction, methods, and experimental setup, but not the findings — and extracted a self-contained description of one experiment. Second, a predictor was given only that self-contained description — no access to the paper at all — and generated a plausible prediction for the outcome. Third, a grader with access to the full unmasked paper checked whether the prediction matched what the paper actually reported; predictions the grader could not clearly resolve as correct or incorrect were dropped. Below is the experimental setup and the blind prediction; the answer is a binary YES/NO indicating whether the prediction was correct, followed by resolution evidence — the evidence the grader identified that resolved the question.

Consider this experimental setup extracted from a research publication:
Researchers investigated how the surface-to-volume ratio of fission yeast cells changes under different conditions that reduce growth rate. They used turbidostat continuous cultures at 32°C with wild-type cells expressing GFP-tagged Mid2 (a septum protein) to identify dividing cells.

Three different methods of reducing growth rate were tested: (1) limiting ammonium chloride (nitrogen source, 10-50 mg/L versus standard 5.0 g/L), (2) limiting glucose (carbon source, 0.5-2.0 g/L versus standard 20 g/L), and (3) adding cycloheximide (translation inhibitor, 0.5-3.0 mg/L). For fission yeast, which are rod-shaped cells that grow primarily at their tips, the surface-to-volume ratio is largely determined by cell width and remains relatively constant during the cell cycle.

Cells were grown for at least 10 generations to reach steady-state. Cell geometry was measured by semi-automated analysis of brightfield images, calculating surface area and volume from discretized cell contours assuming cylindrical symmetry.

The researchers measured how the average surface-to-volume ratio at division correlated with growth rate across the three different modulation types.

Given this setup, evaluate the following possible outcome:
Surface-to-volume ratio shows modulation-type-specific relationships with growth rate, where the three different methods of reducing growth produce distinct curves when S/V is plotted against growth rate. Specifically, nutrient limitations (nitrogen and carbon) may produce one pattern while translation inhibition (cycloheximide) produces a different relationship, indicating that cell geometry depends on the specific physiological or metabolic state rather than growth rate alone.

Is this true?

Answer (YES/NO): YES